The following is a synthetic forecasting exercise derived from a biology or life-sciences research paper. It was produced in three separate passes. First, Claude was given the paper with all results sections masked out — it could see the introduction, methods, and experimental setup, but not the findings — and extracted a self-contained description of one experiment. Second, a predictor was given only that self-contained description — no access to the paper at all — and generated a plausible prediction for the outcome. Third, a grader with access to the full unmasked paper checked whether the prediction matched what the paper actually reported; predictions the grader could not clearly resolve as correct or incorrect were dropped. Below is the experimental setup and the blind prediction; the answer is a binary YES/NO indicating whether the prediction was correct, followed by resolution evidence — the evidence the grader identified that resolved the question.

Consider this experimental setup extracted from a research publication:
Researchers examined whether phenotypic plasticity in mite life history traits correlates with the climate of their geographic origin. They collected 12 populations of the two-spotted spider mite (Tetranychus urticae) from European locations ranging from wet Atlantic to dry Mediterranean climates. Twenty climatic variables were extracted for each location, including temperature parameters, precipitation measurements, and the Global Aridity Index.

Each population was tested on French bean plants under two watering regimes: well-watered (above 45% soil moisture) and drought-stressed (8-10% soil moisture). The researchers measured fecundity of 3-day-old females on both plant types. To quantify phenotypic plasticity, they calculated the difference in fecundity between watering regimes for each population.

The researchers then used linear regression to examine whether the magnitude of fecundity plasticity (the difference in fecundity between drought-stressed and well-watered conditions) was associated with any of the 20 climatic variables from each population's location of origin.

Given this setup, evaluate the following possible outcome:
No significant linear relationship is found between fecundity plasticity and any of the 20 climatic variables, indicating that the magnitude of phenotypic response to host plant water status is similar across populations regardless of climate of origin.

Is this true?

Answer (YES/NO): NO